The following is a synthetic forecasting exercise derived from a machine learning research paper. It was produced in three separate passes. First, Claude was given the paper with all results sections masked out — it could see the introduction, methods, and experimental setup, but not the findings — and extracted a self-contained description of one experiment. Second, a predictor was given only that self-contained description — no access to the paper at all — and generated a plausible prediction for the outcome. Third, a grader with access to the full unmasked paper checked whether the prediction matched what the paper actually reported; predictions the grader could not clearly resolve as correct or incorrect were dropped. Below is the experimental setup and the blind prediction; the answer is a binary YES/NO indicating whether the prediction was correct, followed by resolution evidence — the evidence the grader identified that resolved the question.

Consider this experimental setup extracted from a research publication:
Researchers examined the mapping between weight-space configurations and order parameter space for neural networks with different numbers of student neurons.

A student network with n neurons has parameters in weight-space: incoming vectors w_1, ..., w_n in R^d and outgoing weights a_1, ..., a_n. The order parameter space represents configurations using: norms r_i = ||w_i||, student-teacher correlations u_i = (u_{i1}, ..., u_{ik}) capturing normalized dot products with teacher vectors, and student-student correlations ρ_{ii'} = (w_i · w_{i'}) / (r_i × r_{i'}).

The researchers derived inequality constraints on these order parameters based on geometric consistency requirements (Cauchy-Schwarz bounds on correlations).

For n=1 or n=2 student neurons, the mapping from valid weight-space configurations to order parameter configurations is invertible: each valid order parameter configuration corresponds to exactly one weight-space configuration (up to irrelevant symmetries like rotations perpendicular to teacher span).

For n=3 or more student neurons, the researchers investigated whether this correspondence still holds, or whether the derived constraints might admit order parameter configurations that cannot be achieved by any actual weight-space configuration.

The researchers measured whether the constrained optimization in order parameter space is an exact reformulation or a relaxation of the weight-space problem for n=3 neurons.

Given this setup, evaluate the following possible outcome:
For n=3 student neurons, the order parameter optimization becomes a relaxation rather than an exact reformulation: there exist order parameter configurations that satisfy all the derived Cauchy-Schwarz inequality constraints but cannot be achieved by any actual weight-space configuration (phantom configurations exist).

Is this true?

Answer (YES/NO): YES